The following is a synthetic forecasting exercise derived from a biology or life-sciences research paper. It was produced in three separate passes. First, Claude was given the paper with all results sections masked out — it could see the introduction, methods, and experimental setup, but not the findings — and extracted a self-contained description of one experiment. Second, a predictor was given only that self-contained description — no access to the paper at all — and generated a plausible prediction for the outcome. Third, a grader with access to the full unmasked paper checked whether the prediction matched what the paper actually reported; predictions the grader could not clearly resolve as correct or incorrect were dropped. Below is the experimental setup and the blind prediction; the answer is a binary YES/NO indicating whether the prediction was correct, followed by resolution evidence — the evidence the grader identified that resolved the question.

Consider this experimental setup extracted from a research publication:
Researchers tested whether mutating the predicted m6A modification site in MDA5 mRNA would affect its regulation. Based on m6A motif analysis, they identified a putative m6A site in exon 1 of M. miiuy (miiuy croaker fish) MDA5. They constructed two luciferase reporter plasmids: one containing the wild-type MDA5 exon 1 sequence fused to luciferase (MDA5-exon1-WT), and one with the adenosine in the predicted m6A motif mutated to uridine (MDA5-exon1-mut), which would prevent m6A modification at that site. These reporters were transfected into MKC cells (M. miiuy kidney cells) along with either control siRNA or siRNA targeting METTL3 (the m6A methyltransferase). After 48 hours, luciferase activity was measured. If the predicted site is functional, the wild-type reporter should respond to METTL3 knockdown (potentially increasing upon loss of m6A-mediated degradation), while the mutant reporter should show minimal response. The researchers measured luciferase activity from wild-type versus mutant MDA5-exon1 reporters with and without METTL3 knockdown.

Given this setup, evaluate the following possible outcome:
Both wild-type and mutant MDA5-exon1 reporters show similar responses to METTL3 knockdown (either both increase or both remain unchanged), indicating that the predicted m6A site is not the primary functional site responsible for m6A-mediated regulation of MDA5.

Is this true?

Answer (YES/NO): NO